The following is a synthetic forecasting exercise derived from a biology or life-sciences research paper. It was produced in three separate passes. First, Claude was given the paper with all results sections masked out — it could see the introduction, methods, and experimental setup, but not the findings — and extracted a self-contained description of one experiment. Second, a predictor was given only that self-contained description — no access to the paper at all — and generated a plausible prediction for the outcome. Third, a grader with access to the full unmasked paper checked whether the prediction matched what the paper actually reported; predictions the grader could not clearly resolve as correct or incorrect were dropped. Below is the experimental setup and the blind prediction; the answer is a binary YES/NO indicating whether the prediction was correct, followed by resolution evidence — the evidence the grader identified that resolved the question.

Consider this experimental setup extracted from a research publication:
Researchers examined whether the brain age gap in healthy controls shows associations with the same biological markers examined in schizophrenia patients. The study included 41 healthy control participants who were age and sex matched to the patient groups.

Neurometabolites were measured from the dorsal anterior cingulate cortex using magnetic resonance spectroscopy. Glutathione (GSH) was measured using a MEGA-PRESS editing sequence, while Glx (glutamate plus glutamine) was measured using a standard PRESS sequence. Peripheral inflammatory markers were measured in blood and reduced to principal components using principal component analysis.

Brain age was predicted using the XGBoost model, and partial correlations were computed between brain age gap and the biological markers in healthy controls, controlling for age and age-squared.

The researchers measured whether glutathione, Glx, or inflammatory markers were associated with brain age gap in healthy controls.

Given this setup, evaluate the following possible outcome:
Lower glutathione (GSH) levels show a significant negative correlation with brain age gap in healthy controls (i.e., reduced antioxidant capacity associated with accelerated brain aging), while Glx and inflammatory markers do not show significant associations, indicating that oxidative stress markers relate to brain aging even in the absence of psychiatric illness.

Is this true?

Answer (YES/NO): NO